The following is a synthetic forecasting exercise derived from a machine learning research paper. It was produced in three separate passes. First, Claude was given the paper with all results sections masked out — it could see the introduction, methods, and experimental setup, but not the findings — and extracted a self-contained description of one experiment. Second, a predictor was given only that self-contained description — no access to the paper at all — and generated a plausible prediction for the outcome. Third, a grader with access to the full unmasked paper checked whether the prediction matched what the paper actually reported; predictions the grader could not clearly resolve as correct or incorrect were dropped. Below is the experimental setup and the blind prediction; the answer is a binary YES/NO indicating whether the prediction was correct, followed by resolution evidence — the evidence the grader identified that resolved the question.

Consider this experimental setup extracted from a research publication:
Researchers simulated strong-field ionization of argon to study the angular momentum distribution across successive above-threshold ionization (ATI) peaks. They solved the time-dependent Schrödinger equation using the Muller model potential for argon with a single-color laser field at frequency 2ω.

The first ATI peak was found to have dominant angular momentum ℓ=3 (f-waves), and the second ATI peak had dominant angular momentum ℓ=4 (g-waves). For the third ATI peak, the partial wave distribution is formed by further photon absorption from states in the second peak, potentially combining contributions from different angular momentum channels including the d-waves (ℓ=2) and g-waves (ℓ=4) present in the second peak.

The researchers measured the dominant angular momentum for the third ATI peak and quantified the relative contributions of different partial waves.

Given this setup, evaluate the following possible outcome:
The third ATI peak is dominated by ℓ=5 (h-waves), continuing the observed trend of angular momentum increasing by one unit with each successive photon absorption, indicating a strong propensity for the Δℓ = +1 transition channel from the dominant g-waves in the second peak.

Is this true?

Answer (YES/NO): NO